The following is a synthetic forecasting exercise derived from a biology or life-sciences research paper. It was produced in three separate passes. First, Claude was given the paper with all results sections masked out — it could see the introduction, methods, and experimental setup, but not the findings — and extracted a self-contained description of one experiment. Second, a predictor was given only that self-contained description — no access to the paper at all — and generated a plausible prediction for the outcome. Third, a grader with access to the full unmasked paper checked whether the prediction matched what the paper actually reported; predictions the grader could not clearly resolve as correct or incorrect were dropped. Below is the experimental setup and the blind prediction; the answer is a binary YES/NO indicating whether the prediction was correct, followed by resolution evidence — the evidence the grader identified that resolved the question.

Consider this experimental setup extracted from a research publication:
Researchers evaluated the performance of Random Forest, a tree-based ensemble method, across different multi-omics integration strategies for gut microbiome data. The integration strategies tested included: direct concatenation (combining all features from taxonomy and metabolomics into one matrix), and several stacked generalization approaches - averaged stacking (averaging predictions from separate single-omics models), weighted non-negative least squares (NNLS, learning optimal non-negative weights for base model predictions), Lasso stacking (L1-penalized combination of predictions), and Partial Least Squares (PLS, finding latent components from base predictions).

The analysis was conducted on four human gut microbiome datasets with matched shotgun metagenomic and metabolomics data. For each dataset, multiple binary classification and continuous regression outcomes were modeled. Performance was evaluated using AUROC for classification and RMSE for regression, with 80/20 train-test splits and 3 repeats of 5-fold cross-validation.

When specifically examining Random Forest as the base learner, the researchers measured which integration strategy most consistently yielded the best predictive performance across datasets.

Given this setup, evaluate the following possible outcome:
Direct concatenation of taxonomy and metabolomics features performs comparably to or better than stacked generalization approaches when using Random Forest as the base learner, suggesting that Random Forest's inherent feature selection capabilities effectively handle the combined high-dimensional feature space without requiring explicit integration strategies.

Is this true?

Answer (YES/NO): NO